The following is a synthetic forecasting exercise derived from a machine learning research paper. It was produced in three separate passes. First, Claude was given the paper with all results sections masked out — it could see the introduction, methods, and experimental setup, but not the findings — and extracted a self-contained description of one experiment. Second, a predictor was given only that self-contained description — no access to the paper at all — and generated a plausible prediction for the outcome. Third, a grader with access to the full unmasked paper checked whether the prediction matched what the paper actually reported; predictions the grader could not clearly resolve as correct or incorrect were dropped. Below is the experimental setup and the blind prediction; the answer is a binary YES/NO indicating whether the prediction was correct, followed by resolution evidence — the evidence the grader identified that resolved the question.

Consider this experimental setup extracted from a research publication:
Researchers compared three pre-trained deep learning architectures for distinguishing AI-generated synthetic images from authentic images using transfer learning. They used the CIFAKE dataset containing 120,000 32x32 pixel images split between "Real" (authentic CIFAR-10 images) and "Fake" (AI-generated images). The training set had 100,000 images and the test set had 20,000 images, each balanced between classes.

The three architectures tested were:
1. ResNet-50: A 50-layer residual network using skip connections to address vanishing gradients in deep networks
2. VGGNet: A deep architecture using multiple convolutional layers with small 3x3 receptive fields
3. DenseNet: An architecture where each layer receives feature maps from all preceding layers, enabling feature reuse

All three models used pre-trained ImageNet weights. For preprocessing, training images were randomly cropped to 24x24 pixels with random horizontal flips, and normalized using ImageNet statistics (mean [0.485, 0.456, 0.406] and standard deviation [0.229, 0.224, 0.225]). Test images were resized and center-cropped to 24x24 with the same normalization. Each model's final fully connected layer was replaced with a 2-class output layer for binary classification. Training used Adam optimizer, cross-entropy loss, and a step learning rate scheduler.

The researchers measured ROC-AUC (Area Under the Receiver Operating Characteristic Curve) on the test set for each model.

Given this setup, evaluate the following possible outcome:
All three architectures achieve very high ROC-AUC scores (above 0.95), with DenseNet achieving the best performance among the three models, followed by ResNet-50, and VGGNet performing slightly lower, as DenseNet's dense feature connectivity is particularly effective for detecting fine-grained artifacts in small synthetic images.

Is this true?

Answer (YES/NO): NO